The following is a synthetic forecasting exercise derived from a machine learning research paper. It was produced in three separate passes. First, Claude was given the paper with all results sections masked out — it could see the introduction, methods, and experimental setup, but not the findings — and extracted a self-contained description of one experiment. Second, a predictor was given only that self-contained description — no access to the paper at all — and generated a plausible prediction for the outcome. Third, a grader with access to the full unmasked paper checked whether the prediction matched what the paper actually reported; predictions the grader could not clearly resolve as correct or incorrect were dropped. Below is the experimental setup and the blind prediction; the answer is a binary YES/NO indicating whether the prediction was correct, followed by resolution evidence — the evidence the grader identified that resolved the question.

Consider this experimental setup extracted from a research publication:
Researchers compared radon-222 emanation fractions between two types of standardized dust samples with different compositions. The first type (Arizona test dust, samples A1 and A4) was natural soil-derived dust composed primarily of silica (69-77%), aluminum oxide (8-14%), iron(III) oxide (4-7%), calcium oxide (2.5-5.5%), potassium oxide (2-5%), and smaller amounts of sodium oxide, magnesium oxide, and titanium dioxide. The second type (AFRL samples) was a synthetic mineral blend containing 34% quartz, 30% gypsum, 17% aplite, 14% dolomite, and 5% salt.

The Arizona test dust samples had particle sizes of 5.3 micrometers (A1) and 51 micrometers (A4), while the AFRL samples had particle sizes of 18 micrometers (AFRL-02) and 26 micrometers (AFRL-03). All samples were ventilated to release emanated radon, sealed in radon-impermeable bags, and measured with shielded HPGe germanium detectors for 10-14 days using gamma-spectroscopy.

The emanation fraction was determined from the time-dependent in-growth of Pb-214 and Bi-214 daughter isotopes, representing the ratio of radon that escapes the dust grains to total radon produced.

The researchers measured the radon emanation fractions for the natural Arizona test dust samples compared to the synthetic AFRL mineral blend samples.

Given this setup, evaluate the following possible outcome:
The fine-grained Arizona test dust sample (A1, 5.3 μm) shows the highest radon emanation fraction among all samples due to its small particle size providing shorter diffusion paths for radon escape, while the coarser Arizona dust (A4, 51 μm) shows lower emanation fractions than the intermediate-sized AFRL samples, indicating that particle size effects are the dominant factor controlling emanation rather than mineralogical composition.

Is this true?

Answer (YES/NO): NO